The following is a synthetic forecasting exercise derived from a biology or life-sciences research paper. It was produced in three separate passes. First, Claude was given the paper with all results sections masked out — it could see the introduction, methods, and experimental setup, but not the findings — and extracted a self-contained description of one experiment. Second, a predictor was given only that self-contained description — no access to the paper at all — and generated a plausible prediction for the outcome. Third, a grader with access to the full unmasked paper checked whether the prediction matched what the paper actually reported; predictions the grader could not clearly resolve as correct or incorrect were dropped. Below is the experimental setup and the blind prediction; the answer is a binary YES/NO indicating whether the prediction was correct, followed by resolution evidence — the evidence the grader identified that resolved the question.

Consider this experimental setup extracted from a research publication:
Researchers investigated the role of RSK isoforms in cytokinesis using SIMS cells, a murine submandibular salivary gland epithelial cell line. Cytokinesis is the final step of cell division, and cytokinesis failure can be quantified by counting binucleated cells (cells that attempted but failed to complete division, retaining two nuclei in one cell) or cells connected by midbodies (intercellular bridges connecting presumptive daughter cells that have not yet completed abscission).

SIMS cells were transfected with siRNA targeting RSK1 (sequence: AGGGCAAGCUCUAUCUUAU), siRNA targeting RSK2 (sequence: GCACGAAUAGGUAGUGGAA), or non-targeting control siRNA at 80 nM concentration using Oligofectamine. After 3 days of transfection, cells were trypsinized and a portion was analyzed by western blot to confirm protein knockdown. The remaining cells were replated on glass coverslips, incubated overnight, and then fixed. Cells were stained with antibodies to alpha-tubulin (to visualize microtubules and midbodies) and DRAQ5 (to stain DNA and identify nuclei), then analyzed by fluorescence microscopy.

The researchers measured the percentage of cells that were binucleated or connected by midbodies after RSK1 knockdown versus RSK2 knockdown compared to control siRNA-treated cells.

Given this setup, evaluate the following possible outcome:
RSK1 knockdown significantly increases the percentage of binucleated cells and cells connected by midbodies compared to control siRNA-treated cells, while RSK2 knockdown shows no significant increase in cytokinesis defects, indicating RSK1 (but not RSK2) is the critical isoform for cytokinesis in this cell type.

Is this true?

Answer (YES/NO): NO